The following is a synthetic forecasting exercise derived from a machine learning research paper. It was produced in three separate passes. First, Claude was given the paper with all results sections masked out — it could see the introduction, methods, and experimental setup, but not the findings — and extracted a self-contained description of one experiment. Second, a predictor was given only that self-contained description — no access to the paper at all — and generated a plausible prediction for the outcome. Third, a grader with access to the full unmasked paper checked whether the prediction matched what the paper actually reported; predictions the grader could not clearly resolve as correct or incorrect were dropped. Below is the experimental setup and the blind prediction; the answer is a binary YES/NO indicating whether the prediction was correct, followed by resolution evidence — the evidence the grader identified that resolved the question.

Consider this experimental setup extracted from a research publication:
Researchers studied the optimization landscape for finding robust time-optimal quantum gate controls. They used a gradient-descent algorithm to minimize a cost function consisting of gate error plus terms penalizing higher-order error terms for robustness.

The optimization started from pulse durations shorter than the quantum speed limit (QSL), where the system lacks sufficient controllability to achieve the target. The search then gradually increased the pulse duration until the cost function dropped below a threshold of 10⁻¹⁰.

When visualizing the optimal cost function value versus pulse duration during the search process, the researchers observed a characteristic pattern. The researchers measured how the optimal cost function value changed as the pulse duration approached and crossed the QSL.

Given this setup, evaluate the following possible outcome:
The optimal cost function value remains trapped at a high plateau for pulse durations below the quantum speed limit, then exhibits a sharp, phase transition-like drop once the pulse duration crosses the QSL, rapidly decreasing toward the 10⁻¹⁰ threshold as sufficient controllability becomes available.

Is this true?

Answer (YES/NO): YES